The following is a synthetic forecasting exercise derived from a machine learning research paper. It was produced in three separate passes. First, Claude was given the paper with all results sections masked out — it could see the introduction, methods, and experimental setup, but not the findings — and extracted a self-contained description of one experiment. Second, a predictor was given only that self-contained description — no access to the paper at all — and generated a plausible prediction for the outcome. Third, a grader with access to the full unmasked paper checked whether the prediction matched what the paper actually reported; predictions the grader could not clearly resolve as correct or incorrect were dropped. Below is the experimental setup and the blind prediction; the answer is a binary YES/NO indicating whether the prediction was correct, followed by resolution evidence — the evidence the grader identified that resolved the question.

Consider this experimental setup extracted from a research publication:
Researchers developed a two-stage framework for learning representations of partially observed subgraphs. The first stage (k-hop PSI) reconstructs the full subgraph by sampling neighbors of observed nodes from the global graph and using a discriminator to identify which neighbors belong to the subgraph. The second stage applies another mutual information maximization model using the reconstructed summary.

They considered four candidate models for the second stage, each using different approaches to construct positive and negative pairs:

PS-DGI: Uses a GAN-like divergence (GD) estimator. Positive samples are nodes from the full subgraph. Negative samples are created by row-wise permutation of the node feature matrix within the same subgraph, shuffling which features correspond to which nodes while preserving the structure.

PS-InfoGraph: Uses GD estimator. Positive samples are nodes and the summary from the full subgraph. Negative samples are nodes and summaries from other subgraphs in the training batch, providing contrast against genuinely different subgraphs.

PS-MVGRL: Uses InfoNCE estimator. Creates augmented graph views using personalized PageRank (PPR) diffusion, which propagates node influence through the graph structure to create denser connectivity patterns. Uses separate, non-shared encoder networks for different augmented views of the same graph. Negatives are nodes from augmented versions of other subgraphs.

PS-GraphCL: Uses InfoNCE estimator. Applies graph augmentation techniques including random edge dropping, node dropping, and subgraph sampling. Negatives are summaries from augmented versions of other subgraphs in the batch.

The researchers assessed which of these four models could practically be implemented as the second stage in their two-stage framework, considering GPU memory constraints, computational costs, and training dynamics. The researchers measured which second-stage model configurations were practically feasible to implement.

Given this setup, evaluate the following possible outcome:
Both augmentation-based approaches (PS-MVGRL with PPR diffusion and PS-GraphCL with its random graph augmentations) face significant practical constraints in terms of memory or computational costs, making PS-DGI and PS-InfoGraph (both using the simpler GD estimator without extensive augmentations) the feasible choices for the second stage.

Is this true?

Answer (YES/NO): YES